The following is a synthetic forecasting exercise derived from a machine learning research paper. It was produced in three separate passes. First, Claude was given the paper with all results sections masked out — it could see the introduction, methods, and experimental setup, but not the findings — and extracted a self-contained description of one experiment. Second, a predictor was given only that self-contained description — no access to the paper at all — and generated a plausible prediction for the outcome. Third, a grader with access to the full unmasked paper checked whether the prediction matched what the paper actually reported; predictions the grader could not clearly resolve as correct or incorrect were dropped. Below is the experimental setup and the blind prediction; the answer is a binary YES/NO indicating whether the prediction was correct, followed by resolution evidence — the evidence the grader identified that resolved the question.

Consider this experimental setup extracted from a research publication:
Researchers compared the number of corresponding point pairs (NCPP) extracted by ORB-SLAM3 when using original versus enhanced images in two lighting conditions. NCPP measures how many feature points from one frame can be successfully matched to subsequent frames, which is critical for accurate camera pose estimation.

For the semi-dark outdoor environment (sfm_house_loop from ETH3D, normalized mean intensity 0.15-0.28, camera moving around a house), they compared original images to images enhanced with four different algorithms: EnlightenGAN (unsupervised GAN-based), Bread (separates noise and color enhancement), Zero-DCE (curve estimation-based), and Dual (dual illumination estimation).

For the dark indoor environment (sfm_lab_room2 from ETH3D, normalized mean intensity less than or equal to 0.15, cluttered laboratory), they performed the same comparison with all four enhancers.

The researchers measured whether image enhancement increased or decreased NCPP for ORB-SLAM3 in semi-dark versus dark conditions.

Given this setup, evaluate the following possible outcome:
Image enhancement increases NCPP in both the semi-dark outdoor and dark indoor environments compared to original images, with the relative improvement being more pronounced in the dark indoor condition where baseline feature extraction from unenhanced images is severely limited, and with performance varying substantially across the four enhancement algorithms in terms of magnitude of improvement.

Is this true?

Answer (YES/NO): NO